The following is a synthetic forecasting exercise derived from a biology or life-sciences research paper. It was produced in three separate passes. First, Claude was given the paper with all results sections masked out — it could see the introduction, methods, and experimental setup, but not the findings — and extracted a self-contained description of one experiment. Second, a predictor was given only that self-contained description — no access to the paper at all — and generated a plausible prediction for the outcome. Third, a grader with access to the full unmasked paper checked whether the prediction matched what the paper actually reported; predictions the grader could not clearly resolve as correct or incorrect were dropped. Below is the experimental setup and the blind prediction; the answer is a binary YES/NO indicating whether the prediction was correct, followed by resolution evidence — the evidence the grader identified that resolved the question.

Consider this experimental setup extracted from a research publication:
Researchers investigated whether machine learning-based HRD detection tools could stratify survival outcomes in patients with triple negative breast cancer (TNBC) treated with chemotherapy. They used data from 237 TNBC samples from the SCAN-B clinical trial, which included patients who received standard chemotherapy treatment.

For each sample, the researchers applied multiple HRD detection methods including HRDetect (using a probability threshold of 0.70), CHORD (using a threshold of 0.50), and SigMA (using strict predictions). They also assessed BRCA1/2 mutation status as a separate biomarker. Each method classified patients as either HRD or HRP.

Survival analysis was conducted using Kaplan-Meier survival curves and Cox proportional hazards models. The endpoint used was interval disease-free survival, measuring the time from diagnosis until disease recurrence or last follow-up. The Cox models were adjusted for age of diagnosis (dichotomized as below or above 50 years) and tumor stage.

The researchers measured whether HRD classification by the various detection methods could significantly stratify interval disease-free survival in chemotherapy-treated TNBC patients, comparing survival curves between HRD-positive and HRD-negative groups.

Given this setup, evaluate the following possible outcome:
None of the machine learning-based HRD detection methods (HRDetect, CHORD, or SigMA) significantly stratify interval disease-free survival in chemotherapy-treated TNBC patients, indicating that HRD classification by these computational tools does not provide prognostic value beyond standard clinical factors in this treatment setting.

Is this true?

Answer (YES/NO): NO